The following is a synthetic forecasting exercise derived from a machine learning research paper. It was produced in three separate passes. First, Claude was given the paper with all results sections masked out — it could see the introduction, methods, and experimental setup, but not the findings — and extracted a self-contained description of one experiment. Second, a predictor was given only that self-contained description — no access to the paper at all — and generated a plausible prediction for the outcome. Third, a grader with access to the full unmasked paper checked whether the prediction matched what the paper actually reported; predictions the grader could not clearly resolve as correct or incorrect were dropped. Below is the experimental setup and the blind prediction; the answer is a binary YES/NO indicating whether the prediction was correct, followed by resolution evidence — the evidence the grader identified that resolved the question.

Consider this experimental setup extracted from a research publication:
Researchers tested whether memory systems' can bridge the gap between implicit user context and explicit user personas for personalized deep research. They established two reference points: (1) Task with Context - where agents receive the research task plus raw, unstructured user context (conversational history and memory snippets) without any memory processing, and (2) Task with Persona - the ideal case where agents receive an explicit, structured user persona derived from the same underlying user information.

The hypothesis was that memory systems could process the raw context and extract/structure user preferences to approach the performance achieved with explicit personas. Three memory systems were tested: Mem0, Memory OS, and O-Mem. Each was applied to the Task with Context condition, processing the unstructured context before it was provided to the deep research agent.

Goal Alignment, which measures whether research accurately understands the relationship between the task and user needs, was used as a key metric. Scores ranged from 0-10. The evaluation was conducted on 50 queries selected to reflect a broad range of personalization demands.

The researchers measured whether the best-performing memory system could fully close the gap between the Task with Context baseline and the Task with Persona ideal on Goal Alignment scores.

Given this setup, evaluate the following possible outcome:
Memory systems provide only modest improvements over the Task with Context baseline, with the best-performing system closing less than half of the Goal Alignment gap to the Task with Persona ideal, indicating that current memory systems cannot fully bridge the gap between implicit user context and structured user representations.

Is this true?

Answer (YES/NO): YES